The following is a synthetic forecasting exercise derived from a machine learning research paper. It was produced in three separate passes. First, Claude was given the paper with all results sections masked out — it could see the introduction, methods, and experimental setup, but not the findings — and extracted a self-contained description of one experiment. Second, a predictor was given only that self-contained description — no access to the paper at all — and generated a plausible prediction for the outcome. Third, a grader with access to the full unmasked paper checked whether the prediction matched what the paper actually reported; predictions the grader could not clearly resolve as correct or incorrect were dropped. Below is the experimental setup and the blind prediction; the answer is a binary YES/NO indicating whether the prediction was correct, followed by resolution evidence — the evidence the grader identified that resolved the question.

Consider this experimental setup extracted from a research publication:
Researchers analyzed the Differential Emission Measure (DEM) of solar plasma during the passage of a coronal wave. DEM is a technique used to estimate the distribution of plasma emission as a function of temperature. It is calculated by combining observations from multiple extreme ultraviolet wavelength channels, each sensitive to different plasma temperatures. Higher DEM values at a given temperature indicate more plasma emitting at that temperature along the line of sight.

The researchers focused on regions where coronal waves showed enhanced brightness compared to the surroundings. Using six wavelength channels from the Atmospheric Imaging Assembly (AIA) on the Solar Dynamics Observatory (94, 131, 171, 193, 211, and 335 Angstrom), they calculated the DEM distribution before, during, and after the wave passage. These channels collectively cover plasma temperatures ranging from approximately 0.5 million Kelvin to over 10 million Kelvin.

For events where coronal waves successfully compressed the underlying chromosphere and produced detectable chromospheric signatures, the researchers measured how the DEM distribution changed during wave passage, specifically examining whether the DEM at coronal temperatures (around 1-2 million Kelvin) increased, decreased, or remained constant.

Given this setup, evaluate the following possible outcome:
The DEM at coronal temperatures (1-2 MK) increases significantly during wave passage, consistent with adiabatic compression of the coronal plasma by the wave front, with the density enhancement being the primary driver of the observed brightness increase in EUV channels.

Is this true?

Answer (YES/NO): NO